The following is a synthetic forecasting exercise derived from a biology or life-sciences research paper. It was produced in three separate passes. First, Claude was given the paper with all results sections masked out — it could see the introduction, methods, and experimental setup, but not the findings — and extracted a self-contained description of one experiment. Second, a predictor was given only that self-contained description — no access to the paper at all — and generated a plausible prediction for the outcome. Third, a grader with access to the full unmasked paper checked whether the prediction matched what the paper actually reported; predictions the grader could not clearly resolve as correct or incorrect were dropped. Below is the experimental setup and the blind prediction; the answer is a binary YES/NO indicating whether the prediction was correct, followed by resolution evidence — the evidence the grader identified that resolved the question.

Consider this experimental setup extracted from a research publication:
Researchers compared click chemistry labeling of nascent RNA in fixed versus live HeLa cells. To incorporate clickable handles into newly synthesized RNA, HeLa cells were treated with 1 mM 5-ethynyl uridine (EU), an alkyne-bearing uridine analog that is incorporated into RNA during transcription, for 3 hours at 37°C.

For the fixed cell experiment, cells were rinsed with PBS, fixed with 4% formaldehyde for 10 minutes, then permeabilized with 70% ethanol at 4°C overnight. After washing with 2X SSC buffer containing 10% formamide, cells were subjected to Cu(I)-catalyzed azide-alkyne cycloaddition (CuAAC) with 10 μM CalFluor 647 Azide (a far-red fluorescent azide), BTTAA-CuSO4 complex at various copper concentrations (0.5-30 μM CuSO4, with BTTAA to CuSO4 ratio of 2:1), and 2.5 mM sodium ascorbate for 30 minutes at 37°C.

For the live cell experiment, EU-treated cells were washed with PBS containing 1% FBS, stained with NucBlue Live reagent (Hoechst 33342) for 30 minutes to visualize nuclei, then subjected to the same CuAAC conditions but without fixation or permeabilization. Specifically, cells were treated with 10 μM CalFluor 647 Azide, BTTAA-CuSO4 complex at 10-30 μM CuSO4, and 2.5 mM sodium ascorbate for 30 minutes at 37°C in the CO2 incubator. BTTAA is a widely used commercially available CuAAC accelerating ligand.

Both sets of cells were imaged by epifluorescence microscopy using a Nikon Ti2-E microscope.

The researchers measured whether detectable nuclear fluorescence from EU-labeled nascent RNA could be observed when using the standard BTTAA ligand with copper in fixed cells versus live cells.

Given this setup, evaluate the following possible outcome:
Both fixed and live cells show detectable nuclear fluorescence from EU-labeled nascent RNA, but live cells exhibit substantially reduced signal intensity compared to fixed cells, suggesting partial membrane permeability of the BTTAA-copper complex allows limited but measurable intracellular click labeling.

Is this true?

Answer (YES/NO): NO